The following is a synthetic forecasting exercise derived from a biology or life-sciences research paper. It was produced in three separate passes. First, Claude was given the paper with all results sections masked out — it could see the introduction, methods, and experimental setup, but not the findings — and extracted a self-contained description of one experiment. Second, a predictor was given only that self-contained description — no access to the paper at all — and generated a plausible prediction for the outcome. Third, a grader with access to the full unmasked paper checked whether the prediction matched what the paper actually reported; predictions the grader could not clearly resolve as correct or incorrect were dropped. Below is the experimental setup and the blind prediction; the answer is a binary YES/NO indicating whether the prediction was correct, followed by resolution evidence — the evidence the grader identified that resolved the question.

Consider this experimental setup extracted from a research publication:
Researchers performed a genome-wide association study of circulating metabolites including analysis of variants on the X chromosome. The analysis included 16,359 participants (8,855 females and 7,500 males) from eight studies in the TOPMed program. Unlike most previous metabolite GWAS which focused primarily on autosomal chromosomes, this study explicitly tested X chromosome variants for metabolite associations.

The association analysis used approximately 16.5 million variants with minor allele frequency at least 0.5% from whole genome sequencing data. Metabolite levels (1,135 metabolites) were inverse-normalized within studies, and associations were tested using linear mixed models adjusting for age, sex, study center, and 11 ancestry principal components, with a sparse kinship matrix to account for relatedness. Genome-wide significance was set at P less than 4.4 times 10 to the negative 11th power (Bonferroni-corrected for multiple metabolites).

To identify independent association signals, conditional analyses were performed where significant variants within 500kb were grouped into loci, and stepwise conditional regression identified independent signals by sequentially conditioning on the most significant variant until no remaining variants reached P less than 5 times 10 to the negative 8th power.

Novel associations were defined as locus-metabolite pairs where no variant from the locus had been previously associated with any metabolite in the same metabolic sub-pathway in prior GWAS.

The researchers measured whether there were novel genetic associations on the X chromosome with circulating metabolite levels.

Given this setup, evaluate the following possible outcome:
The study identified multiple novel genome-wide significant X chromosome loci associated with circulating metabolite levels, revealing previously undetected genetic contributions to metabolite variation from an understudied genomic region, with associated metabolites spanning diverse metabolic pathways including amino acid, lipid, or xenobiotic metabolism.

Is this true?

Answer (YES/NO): YES